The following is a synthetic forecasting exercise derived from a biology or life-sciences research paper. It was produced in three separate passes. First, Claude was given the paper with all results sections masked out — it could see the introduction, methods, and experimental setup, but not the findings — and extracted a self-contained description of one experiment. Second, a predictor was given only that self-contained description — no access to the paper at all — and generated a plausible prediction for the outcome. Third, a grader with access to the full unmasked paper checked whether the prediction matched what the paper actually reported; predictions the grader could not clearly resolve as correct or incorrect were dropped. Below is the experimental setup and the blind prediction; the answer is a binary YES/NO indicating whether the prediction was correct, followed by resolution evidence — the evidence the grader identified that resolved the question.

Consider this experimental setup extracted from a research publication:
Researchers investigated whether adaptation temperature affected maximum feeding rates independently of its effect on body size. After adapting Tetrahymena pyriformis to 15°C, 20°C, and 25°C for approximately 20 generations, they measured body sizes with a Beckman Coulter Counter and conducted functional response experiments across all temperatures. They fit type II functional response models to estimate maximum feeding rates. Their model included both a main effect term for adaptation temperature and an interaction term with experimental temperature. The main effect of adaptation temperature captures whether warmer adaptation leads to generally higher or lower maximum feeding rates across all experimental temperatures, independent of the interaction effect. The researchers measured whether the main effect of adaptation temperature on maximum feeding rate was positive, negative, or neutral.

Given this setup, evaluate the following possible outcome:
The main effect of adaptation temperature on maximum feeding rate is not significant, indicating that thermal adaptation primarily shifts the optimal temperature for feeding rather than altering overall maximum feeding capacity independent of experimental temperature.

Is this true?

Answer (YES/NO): NO